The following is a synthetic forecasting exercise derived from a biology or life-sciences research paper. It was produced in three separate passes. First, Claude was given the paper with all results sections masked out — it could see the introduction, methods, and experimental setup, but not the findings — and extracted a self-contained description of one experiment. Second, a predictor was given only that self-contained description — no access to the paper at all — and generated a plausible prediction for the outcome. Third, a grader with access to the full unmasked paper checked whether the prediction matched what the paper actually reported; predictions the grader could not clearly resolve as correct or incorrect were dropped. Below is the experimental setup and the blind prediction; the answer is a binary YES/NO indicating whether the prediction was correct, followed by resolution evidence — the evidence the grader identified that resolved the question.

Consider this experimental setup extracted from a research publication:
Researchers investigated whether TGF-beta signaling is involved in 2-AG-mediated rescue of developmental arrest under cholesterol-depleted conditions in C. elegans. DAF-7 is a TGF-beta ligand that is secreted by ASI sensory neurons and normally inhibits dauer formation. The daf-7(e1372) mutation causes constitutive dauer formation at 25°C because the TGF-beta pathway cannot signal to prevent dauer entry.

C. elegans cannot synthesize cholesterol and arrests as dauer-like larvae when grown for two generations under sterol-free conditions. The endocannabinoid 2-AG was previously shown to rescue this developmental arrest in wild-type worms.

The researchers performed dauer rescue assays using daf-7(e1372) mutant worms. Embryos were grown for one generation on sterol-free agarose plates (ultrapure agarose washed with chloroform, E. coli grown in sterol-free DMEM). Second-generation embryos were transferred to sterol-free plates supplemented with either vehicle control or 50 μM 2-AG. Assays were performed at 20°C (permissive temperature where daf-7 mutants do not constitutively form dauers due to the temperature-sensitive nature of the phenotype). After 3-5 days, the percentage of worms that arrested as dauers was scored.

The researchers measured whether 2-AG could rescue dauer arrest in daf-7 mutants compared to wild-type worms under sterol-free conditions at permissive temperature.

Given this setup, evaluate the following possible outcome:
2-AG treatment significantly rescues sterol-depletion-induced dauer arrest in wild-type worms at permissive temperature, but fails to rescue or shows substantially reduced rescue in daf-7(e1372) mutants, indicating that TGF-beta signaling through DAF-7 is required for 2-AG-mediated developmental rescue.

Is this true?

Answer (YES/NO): NO